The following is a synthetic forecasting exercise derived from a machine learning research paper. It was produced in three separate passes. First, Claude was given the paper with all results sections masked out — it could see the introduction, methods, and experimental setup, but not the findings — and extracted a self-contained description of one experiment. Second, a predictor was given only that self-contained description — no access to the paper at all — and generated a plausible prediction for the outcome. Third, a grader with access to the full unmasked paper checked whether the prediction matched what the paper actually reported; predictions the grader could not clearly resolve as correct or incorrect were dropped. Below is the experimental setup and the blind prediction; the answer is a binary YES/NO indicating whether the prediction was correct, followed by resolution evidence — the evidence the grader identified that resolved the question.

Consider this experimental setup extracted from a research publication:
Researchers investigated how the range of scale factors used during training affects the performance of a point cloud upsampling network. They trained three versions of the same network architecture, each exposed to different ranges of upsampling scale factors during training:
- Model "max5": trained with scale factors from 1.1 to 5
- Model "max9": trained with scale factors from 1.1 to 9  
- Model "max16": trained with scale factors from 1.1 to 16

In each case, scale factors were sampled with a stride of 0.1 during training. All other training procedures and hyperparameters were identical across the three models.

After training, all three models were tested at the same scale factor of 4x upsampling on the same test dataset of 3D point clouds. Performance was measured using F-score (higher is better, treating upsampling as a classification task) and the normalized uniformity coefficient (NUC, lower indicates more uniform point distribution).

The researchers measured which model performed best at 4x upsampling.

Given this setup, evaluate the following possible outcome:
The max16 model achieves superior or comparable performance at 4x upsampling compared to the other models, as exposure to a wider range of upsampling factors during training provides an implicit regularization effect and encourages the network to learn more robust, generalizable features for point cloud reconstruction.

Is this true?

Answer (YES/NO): YES